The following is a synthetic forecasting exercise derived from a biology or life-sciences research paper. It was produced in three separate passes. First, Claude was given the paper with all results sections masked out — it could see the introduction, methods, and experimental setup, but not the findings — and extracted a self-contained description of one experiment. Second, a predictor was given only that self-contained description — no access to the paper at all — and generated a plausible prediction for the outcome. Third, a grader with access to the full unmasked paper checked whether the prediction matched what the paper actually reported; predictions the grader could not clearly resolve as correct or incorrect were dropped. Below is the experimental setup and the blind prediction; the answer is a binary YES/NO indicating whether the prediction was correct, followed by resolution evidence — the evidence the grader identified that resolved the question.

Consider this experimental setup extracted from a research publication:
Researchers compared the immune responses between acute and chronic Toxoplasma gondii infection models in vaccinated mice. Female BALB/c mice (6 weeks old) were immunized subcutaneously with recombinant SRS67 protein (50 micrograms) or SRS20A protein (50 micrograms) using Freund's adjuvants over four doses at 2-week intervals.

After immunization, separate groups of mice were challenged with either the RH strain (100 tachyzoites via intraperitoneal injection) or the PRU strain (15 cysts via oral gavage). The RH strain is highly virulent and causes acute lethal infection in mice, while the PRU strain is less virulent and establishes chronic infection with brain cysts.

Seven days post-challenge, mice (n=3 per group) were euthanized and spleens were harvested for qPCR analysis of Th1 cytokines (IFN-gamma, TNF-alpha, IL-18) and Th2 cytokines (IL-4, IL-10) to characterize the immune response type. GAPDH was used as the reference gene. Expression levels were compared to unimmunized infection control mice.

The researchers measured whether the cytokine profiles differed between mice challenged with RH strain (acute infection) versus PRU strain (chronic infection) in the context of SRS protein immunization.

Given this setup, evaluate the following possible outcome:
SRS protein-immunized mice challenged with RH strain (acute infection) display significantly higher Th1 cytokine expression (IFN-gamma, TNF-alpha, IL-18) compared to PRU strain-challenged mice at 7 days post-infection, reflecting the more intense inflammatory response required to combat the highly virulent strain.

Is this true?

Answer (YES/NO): NO